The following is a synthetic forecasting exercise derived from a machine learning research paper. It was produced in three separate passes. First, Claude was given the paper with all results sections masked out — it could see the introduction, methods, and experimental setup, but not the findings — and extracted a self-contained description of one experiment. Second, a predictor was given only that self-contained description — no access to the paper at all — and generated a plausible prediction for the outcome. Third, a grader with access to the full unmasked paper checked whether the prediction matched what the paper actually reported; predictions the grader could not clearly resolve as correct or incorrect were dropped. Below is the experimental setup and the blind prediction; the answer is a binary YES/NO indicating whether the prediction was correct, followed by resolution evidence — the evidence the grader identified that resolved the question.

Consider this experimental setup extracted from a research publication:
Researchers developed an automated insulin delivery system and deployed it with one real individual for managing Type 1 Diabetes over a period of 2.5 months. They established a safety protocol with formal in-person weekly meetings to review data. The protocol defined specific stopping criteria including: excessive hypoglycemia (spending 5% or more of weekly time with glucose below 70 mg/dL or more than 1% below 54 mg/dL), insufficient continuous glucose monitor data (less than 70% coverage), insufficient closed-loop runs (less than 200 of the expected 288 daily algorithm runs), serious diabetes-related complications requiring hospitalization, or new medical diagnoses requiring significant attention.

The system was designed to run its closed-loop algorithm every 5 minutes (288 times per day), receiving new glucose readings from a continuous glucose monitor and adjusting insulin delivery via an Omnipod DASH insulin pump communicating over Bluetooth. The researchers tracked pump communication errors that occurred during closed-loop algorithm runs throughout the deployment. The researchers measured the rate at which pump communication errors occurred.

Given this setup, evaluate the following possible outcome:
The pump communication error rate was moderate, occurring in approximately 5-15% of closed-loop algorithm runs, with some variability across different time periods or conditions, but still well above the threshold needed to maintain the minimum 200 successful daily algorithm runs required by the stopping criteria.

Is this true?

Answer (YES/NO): NO